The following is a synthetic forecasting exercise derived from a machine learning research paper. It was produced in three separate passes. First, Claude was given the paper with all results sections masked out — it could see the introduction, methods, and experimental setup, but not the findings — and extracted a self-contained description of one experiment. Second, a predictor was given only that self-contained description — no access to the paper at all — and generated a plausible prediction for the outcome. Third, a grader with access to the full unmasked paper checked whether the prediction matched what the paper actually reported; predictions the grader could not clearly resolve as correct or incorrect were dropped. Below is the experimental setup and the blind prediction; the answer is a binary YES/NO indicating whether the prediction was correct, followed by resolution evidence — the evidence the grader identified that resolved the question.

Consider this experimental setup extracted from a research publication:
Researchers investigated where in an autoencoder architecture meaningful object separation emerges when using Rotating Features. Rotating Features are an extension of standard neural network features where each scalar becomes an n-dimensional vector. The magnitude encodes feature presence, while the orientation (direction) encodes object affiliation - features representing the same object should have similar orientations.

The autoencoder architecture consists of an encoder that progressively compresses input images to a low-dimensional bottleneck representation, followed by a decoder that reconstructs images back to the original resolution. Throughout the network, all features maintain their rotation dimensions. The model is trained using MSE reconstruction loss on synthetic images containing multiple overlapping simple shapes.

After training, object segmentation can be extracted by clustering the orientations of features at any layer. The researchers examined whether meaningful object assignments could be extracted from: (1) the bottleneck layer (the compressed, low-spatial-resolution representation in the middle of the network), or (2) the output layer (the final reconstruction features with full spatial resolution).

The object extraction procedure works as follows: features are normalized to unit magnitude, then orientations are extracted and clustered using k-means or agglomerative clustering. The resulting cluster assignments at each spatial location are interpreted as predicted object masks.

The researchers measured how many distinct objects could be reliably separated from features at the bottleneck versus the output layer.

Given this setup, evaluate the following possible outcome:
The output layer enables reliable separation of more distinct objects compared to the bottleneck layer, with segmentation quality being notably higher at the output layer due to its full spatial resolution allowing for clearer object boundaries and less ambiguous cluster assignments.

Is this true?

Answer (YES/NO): NO